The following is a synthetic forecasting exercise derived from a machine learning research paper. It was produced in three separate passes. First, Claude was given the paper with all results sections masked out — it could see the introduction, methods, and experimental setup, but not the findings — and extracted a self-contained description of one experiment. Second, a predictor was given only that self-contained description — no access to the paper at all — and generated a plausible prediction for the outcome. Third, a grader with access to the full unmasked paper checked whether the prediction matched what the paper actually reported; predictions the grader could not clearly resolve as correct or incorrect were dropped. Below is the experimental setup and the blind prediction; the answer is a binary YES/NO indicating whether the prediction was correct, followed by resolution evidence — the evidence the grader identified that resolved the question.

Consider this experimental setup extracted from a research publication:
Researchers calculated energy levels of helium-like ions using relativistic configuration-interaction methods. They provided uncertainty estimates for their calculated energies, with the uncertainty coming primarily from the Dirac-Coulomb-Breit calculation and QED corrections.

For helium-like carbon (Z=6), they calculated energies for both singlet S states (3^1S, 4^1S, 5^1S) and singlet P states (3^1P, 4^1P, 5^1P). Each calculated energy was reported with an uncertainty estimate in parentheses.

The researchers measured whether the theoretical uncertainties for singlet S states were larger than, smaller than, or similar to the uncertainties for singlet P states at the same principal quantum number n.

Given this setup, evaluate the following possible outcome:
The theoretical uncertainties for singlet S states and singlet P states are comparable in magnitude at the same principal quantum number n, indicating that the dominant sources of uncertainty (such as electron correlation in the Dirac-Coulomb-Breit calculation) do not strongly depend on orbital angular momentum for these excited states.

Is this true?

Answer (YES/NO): NO